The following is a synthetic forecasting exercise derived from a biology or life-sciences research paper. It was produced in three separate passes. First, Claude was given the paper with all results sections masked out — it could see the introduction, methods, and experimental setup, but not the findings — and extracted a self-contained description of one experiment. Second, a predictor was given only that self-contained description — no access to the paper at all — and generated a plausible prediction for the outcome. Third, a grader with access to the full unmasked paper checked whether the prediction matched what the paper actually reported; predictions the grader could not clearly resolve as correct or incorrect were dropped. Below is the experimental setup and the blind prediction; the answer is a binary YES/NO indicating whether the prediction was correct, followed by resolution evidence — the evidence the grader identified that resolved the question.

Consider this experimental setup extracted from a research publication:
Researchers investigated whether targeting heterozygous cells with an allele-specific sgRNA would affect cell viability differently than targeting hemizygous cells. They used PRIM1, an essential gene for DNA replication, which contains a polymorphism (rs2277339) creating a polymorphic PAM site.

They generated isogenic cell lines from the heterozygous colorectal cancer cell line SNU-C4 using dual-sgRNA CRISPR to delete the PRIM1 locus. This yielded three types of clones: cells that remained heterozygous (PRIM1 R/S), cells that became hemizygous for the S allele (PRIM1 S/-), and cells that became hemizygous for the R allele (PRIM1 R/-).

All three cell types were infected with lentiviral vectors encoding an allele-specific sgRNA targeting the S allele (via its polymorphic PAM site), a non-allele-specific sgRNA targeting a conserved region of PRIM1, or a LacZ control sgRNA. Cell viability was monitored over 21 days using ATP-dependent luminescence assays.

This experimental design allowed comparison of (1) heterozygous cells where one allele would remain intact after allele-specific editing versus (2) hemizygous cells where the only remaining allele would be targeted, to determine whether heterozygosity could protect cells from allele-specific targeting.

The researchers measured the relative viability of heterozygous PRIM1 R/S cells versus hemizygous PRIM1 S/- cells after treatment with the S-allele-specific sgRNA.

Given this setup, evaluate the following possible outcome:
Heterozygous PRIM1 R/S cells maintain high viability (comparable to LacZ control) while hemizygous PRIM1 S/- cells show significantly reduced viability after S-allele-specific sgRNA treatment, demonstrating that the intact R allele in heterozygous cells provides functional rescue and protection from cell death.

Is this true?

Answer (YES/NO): YES